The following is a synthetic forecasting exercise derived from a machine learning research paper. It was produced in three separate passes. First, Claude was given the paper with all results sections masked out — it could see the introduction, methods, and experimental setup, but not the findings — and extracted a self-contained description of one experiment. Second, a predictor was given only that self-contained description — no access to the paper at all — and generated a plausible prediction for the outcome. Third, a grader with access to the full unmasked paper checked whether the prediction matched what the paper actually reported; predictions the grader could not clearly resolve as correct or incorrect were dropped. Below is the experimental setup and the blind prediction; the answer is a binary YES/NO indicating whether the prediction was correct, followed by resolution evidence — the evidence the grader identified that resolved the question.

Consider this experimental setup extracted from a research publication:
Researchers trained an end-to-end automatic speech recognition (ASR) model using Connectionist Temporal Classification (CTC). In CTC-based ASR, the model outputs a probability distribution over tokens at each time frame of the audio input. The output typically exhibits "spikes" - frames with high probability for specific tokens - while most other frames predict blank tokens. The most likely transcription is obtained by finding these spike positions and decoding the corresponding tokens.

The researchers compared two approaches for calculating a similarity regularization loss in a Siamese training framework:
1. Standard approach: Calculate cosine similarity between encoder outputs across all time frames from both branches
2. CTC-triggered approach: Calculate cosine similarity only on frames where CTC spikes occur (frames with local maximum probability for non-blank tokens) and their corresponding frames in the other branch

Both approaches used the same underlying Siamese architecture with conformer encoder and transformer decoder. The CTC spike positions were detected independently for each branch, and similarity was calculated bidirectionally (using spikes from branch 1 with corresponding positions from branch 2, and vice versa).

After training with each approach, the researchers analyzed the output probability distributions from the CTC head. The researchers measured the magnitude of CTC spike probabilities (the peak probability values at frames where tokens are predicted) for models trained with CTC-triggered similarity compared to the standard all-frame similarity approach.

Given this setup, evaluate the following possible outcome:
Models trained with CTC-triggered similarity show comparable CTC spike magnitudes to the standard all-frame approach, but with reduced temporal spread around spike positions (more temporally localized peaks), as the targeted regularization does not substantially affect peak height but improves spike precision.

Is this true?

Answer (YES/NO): NO